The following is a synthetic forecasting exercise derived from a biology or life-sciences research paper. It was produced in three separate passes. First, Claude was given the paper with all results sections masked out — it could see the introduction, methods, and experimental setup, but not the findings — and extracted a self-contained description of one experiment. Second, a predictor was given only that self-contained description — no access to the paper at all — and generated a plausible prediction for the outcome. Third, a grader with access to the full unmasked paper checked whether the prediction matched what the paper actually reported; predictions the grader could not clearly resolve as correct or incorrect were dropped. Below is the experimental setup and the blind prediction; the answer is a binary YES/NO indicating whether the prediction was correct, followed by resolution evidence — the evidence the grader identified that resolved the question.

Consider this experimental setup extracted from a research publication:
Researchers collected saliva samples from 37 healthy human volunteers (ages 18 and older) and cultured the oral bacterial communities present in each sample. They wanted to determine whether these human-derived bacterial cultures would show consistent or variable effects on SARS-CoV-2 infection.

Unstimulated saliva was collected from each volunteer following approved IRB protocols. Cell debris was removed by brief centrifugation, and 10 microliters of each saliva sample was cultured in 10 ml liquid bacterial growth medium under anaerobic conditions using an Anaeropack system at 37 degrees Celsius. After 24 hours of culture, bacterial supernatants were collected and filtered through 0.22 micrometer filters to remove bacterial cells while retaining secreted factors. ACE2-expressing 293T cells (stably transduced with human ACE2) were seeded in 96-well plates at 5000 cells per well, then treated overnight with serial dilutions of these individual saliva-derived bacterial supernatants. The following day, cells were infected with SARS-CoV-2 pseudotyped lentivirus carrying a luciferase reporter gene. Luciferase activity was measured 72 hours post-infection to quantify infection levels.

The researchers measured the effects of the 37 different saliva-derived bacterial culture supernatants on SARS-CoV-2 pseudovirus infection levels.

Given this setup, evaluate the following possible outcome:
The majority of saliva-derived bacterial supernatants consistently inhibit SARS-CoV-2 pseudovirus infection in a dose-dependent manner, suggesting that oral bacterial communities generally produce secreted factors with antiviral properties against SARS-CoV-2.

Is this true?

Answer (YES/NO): NO